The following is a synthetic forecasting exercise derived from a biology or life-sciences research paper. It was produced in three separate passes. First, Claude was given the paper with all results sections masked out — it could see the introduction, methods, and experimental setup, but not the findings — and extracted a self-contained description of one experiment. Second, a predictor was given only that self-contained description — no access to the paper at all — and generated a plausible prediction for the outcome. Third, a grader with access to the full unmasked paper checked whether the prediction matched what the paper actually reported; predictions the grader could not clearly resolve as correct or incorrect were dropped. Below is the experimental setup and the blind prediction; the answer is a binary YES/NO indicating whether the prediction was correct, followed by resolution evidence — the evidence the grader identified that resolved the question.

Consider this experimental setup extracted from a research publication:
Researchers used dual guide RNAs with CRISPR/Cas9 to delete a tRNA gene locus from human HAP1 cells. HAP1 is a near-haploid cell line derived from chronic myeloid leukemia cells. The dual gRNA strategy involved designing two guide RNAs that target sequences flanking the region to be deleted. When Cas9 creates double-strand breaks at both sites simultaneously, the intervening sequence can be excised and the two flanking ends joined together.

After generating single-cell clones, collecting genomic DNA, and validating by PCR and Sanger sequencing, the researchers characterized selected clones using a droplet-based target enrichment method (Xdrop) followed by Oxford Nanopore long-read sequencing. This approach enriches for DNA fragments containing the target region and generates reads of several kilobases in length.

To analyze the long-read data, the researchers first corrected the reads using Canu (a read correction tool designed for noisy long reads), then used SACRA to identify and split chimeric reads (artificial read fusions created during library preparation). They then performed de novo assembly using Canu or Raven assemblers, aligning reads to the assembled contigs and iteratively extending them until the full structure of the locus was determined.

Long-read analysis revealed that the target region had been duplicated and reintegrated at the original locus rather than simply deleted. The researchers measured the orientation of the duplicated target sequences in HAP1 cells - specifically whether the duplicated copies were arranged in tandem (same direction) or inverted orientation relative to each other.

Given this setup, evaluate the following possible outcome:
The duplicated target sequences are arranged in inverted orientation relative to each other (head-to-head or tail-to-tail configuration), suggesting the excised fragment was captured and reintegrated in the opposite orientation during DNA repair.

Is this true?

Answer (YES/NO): NO